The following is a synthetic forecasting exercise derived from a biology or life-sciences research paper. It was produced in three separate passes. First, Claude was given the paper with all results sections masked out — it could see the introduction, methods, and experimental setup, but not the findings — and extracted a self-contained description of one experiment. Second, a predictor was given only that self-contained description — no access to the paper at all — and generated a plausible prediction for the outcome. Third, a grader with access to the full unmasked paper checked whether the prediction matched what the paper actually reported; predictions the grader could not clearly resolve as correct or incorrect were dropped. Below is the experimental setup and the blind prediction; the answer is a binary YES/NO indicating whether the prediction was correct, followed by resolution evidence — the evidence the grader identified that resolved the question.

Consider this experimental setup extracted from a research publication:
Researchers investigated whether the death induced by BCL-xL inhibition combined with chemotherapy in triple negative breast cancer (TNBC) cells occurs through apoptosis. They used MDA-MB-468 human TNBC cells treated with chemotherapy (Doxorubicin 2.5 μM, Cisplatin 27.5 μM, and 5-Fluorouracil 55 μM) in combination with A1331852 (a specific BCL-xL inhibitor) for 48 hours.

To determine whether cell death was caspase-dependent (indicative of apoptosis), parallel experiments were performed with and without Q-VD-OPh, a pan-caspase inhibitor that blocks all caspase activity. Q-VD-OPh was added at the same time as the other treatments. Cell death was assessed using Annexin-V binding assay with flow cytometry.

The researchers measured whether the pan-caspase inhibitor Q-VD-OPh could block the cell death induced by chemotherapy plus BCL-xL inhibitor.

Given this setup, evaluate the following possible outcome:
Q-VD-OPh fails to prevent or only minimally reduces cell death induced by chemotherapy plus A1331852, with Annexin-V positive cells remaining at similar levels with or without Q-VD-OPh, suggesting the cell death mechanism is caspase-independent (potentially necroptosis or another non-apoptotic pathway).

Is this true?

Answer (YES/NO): NO